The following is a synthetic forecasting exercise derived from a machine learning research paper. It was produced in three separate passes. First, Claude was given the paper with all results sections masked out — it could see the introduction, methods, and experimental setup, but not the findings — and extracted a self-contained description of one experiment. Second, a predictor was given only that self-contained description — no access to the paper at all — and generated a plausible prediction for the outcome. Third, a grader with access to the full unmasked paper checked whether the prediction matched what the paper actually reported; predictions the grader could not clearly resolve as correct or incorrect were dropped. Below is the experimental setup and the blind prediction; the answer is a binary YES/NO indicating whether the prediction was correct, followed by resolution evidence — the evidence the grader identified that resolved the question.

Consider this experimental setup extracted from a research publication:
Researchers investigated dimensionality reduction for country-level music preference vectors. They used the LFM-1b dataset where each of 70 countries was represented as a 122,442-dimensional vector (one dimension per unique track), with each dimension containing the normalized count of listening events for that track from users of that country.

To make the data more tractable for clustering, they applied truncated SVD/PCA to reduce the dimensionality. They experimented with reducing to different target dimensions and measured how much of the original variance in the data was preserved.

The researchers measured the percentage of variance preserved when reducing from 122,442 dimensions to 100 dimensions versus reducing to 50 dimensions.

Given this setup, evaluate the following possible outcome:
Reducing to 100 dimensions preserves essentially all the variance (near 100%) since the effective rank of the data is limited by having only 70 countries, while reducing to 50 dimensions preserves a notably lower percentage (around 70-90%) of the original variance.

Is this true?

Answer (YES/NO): NO